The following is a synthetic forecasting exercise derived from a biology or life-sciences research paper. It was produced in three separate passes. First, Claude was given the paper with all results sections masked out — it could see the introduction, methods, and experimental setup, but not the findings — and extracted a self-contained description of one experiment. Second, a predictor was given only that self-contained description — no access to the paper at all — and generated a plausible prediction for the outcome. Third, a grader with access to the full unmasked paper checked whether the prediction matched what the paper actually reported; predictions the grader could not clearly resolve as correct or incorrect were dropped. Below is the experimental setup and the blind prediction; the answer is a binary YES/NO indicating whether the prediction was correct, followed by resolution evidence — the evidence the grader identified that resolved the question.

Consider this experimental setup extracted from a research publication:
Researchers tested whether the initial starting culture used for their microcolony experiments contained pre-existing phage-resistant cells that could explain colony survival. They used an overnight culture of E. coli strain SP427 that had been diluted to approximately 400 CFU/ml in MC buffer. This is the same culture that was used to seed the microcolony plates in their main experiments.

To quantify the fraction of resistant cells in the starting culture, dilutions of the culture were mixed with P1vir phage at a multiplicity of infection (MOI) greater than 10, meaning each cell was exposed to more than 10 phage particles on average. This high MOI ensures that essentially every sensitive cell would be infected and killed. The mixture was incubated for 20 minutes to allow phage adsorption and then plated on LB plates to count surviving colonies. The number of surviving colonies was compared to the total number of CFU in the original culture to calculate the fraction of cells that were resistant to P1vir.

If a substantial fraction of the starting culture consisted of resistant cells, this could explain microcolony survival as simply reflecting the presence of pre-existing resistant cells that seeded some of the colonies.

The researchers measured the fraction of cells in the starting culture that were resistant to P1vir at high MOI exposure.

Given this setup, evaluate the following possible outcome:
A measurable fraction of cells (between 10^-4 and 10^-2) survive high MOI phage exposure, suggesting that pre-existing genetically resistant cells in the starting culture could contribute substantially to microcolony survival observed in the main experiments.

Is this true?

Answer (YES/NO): NO